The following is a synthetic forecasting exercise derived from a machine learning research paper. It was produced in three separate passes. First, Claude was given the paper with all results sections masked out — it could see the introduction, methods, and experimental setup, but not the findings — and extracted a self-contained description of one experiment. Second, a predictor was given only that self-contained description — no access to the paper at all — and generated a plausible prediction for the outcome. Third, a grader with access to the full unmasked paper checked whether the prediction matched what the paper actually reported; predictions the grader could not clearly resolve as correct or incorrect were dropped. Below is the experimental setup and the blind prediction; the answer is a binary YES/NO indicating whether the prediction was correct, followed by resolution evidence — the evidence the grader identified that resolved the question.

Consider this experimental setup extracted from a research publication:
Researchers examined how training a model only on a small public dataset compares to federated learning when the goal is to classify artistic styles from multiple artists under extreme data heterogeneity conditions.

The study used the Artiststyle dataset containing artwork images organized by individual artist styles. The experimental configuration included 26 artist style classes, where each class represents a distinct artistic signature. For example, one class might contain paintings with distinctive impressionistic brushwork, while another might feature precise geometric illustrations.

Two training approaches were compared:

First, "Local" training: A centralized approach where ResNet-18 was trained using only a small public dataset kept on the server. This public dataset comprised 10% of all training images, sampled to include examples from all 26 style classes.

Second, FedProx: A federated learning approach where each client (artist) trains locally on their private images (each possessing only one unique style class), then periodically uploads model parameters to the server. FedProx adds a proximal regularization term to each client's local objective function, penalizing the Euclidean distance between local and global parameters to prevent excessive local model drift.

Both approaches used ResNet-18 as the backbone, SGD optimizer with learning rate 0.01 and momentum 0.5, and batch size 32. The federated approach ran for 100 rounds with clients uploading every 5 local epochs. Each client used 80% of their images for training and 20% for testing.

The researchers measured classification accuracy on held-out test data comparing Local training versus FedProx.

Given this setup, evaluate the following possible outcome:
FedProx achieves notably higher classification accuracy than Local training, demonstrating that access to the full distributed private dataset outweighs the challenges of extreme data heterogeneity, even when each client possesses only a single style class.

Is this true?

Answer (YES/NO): YES